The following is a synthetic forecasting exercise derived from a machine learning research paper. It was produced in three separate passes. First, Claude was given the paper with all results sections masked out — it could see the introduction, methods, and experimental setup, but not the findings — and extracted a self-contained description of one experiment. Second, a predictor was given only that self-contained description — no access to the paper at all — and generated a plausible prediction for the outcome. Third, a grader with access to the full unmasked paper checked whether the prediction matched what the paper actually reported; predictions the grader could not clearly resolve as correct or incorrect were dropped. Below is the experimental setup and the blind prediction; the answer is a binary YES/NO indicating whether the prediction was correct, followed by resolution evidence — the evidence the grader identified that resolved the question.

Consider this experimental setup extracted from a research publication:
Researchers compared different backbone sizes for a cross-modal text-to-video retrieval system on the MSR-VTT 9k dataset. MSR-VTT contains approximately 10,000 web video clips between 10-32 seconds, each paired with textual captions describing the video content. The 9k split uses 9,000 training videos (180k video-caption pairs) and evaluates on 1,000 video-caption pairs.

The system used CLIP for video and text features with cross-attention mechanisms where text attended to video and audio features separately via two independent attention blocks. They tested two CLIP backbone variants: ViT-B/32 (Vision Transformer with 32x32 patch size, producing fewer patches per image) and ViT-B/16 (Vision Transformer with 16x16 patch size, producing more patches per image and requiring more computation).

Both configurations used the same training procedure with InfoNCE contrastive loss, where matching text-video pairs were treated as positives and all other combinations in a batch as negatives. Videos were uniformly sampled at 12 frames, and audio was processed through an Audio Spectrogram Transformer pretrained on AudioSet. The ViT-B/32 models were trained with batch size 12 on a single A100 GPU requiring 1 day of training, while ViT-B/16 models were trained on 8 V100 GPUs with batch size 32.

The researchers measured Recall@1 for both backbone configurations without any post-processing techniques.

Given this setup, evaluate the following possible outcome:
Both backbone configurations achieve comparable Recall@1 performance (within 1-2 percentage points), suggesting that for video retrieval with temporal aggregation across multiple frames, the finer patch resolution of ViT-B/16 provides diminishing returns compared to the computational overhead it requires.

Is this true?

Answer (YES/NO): YES